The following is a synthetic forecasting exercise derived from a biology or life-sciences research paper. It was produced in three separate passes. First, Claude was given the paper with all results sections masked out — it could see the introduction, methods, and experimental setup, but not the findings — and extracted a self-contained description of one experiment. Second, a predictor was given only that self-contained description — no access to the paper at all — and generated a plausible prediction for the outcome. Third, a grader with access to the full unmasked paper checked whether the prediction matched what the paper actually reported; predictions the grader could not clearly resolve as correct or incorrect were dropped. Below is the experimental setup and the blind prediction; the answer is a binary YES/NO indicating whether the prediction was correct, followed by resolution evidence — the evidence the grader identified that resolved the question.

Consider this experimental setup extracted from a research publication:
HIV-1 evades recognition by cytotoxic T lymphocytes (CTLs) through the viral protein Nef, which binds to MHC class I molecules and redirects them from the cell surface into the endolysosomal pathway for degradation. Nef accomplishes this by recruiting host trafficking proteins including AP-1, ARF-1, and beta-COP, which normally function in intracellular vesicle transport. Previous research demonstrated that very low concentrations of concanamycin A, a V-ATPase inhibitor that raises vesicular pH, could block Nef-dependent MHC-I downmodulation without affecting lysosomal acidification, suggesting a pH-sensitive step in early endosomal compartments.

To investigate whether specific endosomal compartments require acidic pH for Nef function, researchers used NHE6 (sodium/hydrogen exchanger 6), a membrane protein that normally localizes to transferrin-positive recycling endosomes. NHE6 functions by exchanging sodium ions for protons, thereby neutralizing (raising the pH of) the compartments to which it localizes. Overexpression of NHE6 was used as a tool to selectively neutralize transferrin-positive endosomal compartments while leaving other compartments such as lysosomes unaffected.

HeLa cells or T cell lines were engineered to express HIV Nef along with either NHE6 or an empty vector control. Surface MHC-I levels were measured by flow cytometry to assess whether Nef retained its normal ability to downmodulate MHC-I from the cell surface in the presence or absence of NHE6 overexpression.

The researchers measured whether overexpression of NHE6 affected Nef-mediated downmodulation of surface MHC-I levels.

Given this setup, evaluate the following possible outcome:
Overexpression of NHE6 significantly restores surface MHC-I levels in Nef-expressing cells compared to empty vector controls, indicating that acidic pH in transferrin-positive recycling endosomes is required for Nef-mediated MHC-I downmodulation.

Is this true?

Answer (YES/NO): YES